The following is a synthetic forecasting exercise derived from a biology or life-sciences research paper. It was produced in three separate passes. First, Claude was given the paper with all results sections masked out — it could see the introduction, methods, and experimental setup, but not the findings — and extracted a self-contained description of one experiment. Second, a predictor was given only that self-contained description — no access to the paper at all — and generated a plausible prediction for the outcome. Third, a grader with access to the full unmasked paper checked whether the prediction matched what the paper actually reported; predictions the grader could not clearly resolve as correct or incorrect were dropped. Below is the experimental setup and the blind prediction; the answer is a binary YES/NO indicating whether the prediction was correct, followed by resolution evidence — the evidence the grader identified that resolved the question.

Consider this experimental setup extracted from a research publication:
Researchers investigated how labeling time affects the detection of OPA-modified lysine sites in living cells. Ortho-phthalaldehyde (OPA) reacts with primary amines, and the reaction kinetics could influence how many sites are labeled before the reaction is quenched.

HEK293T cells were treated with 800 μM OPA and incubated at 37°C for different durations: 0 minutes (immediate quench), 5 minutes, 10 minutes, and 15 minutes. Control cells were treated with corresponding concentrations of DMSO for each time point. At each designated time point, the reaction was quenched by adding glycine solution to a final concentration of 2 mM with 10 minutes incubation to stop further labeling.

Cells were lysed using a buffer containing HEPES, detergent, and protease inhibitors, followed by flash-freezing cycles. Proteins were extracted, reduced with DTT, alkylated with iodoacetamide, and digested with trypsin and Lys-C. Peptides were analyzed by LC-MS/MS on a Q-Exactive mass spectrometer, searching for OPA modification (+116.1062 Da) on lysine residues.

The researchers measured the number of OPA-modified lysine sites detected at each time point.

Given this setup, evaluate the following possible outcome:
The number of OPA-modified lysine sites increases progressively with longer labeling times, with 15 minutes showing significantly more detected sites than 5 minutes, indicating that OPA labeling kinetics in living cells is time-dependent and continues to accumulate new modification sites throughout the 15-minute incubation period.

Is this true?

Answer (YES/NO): YES